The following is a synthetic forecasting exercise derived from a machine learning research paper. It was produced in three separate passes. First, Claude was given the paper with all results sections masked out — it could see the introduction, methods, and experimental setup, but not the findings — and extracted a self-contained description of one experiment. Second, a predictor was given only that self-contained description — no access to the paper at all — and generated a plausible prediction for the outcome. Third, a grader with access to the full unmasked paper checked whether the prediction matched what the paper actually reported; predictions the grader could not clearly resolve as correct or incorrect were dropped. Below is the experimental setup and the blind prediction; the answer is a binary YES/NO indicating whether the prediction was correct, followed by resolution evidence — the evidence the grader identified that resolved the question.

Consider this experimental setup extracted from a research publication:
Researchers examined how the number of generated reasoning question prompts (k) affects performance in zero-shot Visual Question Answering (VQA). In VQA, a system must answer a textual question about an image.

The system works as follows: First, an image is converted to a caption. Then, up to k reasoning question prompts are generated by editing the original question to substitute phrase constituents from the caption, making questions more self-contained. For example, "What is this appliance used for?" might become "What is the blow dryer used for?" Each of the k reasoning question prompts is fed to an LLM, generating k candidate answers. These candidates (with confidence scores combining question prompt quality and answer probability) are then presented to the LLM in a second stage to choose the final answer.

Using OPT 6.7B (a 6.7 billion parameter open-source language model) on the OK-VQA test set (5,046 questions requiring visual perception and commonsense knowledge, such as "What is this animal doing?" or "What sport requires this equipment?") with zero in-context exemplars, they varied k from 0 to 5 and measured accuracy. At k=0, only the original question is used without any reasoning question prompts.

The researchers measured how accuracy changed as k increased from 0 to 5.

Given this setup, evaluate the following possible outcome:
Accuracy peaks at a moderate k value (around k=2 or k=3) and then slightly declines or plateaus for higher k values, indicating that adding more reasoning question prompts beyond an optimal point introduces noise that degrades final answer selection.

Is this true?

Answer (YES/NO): NO